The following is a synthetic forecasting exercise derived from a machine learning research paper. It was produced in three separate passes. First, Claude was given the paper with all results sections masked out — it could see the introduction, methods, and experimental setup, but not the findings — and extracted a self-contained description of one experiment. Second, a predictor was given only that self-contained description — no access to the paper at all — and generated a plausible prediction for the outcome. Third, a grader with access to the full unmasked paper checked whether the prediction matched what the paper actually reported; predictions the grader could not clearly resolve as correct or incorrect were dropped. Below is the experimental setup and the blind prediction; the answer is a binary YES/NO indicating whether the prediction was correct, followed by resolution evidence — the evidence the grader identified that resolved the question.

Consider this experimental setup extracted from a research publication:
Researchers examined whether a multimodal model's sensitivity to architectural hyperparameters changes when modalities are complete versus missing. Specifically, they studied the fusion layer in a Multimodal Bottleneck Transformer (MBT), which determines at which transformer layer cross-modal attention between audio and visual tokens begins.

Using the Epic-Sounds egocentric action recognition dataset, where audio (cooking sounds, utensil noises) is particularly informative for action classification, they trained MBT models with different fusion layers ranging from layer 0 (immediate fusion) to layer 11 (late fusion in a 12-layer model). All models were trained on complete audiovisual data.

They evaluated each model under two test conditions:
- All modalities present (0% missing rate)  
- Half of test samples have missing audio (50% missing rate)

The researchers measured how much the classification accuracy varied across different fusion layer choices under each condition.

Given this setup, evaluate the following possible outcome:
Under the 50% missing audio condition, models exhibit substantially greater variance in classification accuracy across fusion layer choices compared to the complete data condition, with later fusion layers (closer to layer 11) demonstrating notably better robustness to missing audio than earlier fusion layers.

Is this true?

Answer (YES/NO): YES